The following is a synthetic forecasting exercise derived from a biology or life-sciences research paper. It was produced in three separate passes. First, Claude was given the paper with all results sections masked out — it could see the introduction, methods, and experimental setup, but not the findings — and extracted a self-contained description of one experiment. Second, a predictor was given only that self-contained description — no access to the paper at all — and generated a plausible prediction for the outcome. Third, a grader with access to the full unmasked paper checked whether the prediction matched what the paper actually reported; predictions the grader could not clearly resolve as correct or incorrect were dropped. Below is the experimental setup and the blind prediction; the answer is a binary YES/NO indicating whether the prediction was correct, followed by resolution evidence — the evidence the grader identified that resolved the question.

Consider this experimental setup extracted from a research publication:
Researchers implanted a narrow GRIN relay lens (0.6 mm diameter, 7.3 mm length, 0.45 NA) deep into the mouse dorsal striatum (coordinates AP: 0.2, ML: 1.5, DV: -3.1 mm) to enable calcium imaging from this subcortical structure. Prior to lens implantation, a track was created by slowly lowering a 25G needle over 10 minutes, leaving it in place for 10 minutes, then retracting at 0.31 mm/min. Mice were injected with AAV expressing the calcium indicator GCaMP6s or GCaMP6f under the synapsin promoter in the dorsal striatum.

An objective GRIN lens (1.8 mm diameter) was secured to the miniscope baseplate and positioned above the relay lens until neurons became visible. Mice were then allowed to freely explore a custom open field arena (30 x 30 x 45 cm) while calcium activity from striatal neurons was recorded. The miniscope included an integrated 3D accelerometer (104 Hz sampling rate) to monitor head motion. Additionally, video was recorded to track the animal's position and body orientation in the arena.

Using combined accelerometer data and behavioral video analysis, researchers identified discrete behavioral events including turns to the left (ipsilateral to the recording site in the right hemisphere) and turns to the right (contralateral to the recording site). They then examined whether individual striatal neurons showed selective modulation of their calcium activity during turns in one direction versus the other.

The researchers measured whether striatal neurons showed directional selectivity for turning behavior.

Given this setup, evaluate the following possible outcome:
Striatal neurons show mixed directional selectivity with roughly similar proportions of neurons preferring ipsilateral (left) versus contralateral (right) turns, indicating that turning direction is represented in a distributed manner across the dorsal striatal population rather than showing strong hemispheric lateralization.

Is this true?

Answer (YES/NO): NO